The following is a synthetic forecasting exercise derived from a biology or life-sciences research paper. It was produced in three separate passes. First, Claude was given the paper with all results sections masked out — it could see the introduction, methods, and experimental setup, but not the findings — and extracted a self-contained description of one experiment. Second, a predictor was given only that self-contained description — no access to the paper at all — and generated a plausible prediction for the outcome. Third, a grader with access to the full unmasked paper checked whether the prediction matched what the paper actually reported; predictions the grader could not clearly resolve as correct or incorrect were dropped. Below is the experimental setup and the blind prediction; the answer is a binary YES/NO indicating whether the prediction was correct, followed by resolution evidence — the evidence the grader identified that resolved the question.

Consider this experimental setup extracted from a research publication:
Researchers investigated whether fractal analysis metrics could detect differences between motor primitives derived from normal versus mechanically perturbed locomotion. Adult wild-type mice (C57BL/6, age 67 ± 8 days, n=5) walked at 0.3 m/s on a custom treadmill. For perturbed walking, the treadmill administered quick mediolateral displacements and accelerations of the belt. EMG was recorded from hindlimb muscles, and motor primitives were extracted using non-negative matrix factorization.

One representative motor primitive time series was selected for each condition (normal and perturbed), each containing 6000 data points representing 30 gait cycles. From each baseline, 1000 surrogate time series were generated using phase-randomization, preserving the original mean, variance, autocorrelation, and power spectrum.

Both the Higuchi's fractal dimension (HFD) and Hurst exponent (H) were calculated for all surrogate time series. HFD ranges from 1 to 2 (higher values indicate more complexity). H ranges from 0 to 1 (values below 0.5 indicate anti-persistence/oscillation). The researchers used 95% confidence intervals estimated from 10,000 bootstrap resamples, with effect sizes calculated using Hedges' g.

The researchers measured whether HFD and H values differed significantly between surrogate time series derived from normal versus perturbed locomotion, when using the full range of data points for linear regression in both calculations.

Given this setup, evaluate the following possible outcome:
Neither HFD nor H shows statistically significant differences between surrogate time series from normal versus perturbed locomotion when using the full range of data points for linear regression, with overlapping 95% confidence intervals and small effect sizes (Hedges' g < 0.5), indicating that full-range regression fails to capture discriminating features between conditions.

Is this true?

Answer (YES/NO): NO